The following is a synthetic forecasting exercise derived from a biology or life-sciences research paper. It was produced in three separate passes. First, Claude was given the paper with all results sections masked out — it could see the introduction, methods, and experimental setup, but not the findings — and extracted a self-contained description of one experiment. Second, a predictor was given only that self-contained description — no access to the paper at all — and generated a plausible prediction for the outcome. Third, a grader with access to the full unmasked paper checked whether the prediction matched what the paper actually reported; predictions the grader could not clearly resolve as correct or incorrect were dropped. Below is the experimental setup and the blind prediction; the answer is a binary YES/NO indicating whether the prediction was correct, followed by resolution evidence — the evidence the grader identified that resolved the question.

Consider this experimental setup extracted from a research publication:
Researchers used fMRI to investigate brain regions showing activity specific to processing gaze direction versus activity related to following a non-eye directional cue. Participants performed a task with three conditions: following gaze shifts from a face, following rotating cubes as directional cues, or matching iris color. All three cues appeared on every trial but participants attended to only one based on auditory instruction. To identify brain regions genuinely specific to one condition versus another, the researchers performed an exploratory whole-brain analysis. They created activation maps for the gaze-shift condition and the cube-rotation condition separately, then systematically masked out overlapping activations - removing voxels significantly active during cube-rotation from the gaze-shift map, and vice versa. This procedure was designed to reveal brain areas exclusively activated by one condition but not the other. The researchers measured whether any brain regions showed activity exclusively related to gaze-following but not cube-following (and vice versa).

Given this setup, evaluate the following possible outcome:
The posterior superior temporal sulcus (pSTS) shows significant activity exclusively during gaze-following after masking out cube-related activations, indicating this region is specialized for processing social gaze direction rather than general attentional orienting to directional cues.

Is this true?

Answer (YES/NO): NO